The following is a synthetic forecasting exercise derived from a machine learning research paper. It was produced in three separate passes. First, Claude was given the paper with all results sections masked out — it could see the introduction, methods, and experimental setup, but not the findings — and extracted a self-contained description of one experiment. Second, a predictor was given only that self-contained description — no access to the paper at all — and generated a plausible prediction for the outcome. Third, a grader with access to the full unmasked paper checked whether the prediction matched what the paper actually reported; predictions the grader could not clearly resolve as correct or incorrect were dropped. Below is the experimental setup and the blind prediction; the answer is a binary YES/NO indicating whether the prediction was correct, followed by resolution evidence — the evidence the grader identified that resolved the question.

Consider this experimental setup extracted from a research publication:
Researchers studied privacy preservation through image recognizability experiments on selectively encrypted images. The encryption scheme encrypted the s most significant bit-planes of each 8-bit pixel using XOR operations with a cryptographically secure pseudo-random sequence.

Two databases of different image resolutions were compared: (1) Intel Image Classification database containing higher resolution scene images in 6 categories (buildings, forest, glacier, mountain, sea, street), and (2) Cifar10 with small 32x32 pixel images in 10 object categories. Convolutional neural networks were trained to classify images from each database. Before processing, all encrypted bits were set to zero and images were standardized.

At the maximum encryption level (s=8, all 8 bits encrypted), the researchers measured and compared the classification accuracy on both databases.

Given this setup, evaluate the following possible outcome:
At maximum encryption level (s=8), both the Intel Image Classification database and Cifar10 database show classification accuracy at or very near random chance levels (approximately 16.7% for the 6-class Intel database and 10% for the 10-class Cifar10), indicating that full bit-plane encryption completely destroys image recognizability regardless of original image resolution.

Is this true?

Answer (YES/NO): YES